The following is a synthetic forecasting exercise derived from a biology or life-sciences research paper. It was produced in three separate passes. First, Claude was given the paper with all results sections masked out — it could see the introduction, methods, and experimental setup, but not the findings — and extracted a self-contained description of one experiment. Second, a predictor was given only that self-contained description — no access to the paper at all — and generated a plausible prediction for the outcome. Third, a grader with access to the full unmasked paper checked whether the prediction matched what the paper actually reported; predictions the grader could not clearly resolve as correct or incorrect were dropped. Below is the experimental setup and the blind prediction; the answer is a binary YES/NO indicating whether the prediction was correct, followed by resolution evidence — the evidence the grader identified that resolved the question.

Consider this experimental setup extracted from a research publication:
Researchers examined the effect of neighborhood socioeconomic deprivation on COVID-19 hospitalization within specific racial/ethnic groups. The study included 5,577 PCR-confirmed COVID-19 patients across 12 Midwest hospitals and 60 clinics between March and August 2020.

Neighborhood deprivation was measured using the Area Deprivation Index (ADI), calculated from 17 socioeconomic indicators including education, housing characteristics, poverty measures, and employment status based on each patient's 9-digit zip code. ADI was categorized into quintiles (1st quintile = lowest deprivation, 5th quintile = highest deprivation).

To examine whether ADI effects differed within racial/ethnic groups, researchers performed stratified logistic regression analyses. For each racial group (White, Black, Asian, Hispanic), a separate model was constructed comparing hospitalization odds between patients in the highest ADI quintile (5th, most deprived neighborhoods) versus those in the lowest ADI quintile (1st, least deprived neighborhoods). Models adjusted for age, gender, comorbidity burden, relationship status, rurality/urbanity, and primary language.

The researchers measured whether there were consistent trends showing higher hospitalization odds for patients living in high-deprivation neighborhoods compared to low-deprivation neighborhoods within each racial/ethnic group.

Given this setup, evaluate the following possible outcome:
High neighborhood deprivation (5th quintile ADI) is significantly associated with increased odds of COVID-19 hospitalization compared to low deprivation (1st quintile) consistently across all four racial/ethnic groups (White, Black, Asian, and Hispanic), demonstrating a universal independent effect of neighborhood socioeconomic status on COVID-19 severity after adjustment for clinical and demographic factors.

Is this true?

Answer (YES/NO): NO